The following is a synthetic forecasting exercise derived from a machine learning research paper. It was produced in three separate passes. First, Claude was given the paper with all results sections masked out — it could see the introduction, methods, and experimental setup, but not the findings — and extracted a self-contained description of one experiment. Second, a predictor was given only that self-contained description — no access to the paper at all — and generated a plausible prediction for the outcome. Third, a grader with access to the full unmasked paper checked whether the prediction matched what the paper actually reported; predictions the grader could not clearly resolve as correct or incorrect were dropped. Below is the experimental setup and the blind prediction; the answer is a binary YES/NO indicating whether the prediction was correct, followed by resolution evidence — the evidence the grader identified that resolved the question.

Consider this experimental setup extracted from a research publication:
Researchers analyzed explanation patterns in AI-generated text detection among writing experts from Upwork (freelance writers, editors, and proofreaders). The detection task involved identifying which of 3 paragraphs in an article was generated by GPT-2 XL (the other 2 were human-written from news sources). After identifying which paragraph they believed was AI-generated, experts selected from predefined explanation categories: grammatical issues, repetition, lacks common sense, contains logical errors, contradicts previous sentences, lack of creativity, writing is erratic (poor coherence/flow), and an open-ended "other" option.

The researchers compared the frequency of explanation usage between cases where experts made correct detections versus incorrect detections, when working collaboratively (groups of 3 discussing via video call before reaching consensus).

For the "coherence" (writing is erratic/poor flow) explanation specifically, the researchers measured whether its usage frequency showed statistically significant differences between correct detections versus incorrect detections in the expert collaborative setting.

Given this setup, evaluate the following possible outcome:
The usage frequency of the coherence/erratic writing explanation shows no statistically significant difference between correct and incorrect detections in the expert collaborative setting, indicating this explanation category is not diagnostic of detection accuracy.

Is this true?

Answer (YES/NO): NO